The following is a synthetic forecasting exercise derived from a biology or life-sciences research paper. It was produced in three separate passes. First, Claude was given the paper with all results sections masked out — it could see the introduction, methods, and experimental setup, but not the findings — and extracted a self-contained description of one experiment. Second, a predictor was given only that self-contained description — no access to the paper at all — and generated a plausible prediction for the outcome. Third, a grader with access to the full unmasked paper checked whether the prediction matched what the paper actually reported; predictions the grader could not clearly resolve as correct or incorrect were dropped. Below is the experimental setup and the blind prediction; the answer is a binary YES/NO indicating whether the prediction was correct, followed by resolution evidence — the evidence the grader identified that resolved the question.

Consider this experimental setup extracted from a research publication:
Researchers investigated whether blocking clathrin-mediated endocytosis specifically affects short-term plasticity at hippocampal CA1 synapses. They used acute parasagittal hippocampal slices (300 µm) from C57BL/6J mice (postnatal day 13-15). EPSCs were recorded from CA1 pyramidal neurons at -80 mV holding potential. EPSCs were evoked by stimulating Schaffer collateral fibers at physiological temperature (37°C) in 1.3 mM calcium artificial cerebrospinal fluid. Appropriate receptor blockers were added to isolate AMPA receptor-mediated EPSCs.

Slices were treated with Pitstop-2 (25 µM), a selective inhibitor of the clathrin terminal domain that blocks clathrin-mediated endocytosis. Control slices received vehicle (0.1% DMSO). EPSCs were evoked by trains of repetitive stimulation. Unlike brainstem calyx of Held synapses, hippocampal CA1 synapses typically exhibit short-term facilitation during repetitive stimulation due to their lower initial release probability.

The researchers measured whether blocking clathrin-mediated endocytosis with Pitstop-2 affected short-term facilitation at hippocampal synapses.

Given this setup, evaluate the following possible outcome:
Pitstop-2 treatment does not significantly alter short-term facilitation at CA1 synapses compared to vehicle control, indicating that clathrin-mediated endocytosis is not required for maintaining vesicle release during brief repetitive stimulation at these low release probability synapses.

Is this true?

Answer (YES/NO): NO